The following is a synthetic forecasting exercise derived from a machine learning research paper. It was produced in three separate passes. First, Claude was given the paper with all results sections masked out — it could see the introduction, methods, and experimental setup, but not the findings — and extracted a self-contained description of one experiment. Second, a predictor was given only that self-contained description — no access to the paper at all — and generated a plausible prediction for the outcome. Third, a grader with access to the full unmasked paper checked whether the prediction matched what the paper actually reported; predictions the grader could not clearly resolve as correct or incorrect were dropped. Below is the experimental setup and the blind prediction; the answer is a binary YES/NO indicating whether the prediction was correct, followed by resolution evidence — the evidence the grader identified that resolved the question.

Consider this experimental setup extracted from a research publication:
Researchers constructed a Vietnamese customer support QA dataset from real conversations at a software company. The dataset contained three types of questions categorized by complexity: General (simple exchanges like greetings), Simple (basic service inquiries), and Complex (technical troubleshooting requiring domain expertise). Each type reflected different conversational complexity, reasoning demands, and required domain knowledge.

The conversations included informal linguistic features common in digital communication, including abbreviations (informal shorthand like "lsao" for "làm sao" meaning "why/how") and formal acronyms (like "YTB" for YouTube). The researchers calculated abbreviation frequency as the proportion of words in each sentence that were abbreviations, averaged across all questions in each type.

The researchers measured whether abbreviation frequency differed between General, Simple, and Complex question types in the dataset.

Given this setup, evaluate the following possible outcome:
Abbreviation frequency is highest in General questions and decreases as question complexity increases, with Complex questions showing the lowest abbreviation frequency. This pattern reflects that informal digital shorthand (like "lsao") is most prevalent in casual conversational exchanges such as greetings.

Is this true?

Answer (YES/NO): NO